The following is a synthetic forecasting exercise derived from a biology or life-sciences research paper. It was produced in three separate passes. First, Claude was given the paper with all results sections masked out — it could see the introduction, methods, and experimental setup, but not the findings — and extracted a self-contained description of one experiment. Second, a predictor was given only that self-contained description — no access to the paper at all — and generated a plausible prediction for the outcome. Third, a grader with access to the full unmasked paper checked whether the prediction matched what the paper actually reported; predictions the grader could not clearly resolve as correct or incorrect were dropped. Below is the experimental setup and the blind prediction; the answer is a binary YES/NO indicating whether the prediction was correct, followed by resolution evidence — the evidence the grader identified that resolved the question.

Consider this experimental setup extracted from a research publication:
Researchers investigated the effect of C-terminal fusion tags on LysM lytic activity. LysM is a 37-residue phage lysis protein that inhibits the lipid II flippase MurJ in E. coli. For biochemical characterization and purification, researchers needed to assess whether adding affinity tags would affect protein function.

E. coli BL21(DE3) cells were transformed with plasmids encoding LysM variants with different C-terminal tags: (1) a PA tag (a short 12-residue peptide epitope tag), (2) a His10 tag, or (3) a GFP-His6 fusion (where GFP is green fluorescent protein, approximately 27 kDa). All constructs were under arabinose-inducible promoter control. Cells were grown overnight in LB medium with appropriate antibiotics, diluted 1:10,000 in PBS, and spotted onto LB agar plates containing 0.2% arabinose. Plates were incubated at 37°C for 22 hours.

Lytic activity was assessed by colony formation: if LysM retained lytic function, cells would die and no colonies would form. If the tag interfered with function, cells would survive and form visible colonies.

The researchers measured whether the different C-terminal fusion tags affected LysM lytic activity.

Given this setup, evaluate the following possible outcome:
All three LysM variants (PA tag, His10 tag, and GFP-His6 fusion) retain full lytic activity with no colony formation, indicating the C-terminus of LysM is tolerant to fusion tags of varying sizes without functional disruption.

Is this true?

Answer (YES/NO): YES